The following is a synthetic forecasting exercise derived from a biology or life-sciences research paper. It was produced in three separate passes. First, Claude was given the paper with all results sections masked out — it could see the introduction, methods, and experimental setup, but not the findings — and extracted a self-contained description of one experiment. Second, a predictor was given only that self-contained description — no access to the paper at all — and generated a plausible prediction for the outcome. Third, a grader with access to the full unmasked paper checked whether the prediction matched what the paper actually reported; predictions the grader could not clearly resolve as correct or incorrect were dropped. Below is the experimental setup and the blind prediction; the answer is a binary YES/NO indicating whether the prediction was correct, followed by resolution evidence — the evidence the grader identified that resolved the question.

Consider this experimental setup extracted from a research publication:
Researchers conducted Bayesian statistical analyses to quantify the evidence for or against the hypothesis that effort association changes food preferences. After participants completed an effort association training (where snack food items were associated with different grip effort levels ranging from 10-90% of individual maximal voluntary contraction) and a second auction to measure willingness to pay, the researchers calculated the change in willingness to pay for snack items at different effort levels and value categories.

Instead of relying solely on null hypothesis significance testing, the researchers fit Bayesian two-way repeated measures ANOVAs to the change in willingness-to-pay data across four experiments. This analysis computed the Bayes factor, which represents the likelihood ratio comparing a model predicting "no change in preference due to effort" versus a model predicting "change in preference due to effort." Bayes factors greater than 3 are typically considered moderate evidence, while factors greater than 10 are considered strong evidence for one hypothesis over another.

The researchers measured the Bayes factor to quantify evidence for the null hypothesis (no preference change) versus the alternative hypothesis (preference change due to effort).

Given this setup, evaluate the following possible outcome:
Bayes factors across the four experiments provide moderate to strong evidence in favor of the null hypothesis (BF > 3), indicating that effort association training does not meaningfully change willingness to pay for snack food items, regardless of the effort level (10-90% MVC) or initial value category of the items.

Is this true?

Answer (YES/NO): YES